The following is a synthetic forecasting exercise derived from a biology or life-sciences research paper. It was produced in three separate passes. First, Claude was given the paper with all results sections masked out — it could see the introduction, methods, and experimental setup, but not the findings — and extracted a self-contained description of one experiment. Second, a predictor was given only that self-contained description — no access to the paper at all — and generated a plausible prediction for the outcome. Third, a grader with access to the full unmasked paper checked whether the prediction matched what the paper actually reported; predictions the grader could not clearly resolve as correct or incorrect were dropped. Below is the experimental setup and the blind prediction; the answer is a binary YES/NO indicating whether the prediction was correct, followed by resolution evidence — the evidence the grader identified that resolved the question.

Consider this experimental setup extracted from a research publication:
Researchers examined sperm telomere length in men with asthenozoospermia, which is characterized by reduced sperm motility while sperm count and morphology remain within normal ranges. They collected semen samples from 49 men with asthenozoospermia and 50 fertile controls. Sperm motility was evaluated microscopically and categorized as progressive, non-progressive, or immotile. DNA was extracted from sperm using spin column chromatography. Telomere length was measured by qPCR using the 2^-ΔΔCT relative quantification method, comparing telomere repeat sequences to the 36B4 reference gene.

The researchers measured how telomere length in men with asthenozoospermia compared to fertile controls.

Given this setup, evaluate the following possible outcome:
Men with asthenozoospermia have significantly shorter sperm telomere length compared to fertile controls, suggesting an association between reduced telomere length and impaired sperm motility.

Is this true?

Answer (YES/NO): YES